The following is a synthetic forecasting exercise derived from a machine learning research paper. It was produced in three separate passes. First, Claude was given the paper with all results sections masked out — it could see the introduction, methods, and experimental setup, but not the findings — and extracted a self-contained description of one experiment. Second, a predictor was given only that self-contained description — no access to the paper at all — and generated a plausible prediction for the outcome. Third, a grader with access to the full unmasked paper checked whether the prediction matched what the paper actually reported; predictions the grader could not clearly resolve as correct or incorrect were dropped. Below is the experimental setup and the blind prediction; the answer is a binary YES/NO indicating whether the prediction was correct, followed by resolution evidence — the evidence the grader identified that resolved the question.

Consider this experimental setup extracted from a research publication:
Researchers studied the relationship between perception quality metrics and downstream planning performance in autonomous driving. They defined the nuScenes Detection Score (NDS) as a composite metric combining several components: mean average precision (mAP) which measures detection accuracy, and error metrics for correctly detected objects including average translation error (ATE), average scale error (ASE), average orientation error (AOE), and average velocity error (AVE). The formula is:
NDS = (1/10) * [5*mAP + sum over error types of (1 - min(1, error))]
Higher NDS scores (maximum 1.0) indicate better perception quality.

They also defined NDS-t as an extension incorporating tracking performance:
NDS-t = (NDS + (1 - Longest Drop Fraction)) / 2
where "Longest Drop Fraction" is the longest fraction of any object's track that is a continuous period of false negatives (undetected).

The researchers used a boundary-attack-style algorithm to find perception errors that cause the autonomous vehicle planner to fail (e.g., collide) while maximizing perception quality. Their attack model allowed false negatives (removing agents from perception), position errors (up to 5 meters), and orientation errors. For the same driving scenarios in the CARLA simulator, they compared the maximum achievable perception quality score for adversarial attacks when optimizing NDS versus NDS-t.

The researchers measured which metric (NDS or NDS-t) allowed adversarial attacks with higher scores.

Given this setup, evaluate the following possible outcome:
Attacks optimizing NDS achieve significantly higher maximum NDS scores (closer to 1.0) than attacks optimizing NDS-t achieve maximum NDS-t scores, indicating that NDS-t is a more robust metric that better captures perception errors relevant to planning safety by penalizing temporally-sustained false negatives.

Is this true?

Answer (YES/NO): NO